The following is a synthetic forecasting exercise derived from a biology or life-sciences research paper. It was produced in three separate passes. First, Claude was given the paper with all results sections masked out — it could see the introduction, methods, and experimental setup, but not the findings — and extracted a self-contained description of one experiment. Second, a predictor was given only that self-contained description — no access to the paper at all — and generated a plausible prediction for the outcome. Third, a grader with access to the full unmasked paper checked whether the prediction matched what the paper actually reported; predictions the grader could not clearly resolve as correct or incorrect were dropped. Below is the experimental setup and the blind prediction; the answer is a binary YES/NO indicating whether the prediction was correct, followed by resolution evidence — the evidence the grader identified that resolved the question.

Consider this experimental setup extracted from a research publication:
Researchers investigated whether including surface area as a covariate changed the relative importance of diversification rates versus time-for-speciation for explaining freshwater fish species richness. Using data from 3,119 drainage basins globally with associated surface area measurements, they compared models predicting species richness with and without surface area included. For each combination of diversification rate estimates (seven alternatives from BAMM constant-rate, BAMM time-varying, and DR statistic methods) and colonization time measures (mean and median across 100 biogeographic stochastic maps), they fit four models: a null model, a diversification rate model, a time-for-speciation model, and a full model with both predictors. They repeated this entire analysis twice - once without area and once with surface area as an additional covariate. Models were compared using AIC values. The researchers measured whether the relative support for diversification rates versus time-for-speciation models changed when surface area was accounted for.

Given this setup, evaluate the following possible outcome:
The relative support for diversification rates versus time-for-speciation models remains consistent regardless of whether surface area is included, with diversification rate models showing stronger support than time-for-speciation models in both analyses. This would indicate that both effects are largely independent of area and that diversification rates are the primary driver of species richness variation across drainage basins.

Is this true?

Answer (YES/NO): NO